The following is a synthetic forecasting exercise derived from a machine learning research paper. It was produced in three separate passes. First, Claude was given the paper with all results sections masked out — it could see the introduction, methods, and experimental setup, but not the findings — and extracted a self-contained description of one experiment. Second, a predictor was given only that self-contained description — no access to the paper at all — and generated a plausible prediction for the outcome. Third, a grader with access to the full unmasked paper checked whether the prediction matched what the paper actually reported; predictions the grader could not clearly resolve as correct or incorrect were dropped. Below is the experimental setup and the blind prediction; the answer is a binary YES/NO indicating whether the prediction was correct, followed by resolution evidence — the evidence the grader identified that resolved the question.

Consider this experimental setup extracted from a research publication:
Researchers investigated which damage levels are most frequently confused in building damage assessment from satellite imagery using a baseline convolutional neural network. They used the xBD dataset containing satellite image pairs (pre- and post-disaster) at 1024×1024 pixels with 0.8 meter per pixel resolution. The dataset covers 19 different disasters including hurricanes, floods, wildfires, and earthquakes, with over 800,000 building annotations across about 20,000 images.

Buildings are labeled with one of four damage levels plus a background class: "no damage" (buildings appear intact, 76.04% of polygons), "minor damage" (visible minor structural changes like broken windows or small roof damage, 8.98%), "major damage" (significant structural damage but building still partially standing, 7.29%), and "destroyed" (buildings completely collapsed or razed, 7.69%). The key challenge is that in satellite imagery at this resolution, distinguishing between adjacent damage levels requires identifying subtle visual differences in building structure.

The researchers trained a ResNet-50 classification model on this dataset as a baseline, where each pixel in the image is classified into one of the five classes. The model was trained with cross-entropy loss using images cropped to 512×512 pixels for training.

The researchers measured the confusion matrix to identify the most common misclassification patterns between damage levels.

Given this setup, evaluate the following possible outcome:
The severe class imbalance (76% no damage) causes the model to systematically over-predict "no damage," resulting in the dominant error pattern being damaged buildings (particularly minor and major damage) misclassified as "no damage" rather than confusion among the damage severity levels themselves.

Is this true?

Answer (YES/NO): NO